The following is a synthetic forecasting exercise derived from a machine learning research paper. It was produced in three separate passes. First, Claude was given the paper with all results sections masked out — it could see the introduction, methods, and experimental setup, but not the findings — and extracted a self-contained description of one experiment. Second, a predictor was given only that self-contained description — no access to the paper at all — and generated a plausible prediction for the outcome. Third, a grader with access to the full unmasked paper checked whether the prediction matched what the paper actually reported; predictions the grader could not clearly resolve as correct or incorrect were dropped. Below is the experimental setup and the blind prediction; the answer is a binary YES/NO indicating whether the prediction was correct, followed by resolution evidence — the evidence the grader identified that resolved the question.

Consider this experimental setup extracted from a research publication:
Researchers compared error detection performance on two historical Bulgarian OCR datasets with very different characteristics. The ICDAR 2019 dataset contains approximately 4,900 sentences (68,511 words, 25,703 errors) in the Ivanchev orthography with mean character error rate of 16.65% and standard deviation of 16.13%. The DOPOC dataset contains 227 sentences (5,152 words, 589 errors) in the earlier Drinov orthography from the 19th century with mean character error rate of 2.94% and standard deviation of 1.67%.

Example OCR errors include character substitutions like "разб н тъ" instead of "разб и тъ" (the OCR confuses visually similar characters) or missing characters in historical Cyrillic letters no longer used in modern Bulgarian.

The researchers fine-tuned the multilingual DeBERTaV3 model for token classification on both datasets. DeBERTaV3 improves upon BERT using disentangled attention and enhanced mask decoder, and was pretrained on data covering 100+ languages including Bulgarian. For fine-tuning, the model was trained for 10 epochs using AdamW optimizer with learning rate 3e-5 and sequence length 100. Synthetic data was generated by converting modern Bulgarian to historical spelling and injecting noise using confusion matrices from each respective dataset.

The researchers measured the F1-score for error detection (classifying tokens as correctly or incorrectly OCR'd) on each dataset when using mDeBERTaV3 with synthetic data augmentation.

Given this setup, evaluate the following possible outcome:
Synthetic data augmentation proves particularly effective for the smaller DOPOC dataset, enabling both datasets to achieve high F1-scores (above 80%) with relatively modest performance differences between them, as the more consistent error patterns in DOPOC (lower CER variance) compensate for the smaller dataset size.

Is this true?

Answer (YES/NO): NO